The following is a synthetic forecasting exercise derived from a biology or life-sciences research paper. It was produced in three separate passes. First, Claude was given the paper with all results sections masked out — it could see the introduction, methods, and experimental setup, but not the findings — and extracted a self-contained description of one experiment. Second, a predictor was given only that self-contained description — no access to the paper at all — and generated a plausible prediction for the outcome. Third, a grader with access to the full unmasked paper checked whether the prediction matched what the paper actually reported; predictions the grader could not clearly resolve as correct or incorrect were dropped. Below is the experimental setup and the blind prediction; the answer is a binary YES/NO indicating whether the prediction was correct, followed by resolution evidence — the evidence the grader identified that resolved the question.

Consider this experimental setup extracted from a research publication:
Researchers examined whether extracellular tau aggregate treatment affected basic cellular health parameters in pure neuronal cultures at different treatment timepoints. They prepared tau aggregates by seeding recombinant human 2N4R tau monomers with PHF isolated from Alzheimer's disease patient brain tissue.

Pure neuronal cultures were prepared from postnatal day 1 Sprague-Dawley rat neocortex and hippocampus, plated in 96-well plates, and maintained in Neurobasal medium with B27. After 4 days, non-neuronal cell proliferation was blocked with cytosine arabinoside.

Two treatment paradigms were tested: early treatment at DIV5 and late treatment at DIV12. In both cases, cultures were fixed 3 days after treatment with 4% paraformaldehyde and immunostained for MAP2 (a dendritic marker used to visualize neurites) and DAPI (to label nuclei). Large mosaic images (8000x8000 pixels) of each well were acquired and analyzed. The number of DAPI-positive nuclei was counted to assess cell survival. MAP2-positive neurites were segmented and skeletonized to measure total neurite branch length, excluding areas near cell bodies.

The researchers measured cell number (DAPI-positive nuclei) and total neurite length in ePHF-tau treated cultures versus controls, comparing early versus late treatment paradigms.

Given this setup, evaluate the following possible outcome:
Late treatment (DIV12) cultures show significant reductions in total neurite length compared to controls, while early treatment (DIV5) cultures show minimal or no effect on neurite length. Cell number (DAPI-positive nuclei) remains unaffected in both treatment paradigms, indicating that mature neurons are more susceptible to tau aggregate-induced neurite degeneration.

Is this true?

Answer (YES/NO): NO